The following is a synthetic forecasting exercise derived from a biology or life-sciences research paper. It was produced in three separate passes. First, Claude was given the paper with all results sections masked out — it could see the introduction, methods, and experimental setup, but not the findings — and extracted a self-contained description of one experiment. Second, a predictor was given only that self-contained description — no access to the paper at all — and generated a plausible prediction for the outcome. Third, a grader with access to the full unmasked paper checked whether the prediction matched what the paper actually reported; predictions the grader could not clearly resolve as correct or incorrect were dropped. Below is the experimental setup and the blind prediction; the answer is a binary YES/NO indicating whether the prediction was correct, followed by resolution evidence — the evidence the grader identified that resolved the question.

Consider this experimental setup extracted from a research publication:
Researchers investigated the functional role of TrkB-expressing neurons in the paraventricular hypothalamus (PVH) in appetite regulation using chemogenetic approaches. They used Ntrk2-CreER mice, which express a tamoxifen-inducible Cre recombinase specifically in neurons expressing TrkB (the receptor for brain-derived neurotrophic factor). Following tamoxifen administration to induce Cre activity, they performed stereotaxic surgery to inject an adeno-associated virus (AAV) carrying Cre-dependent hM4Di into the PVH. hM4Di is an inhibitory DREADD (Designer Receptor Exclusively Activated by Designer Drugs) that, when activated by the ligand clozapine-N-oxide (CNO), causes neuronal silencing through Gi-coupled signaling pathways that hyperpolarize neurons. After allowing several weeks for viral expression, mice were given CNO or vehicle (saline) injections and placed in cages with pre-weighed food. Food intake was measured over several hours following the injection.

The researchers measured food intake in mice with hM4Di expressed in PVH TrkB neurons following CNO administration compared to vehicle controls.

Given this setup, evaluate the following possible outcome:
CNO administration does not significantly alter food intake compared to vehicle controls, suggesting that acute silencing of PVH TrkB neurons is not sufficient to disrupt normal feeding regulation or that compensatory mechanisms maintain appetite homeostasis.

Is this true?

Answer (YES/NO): NO